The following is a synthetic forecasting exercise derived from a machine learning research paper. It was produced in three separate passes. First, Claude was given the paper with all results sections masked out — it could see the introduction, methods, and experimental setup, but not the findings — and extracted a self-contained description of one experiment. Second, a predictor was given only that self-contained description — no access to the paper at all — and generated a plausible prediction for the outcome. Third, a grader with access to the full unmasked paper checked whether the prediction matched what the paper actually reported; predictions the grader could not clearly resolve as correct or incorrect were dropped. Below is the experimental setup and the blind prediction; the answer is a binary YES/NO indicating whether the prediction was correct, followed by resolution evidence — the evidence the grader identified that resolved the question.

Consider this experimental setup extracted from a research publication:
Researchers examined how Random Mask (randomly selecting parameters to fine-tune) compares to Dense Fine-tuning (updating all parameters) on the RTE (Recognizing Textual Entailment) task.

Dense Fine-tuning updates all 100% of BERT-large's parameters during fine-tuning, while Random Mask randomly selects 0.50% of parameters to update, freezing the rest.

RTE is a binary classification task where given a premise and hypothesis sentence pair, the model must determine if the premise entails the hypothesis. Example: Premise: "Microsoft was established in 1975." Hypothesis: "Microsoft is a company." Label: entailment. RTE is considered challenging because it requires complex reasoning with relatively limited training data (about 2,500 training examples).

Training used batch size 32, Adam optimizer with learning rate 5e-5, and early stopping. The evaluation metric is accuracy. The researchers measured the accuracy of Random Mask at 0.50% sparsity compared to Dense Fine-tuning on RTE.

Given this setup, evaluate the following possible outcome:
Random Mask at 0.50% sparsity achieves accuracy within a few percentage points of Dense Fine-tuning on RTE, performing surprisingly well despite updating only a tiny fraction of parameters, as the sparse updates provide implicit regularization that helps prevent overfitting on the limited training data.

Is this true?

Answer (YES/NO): NO